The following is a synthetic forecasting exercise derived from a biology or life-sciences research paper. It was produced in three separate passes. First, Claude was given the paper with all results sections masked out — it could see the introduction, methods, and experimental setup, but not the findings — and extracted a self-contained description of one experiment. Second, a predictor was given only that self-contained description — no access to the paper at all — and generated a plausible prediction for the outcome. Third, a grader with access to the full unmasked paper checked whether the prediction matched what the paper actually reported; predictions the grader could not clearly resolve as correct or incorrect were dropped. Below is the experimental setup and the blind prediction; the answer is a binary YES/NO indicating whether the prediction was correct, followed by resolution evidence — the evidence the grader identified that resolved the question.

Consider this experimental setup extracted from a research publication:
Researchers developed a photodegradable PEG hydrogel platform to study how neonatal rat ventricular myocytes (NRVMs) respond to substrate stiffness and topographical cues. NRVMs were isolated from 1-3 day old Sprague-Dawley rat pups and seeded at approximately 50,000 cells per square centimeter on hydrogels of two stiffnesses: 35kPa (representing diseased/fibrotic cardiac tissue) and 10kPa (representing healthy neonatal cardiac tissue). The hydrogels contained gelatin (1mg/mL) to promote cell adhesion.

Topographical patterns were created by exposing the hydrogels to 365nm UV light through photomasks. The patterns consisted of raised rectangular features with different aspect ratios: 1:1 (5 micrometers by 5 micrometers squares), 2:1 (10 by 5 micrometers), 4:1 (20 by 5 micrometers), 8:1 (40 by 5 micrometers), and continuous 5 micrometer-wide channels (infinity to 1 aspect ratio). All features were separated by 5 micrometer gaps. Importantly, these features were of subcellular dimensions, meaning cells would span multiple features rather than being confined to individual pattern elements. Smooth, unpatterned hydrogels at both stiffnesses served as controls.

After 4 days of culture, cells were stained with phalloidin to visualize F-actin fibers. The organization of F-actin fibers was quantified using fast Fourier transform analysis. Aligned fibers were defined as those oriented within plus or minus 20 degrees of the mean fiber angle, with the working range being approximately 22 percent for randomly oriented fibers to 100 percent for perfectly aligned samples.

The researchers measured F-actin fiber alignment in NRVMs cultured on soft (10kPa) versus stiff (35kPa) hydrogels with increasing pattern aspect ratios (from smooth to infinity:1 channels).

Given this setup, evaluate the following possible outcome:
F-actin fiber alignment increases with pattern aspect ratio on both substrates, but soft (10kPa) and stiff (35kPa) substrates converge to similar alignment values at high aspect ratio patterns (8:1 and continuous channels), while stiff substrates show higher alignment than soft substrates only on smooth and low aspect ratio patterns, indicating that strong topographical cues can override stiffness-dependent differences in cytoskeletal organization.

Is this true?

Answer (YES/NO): NO